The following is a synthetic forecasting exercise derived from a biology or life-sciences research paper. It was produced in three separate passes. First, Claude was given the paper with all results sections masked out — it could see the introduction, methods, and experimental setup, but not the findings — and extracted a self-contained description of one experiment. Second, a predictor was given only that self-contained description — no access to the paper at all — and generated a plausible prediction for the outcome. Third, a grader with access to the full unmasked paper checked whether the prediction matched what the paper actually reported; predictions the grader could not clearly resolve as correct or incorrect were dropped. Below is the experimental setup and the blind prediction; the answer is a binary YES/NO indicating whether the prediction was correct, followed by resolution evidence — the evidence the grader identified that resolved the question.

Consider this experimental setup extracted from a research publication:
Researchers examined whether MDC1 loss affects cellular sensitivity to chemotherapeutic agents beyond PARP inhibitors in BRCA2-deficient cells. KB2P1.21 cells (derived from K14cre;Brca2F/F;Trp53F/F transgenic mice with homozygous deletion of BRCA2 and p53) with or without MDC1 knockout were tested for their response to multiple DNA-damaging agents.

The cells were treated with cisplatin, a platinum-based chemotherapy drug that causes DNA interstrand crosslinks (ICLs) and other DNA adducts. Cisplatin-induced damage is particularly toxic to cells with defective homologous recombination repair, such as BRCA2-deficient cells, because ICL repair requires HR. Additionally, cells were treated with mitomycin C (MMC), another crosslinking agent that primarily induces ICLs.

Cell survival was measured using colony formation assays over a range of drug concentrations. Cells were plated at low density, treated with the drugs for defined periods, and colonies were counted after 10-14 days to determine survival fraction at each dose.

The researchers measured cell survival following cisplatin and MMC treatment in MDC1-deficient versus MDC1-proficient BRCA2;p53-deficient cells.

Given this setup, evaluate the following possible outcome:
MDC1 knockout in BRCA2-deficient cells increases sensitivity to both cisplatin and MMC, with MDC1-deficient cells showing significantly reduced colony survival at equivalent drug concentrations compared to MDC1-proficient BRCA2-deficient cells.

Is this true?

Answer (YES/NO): NO